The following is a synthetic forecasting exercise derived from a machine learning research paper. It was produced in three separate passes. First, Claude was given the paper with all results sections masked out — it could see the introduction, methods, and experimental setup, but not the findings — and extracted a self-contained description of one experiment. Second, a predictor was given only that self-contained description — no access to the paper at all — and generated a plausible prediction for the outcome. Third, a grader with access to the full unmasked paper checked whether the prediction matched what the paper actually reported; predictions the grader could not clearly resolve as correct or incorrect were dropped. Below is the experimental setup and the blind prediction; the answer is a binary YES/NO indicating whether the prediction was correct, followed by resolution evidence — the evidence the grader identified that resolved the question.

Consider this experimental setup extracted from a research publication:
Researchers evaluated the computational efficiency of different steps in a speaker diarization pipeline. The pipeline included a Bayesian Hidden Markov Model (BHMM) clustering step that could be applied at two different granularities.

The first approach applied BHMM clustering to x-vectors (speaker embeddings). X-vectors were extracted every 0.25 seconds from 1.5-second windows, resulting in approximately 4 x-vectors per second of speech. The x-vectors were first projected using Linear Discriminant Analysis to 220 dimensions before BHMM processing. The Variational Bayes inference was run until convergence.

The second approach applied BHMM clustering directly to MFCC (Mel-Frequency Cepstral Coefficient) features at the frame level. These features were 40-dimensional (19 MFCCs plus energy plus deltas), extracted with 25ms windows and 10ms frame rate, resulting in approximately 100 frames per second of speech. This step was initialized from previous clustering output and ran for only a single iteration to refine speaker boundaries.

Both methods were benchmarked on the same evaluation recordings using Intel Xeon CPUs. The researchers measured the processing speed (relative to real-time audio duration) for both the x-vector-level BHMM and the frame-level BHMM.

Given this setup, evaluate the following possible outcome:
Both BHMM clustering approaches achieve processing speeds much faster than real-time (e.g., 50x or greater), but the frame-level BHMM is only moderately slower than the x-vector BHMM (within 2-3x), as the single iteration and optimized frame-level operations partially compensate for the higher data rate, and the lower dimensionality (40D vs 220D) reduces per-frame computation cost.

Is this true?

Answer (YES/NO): NO